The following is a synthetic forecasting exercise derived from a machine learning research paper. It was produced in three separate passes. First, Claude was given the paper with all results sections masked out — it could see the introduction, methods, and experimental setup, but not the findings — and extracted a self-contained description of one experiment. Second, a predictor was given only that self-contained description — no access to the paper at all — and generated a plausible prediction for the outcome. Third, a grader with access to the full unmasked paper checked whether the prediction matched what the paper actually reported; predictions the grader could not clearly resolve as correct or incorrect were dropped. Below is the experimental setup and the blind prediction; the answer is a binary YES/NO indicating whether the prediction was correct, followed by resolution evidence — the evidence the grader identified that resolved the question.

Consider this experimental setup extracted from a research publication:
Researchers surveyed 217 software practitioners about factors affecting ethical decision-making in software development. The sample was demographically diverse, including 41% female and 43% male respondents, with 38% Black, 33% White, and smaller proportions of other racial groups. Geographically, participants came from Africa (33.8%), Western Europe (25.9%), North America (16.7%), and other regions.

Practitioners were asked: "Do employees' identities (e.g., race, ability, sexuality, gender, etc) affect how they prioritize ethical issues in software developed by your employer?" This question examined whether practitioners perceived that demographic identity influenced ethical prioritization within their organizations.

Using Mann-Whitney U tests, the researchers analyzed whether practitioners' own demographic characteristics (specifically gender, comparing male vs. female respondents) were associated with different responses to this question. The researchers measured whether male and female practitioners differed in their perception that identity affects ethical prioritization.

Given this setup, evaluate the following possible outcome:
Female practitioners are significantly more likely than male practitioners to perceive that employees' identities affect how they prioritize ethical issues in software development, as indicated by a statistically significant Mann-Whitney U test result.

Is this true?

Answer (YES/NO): NO